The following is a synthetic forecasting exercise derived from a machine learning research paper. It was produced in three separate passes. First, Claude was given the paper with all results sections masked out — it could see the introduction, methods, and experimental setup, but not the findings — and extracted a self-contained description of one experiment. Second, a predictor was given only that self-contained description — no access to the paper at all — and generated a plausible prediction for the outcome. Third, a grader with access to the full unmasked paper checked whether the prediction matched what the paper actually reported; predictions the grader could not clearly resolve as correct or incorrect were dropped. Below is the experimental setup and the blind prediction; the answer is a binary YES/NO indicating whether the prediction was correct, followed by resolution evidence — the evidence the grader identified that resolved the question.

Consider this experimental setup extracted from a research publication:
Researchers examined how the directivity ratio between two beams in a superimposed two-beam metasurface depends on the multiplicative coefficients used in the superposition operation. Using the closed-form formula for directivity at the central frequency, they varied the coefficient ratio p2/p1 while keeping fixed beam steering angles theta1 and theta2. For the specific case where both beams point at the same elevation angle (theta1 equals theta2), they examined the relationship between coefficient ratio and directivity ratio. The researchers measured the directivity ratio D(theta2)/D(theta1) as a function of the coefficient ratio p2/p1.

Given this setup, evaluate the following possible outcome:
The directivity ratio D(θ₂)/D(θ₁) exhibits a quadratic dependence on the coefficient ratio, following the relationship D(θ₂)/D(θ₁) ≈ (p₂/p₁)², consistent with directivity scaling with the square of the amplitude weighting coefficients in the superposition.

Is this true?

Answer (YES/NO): YES